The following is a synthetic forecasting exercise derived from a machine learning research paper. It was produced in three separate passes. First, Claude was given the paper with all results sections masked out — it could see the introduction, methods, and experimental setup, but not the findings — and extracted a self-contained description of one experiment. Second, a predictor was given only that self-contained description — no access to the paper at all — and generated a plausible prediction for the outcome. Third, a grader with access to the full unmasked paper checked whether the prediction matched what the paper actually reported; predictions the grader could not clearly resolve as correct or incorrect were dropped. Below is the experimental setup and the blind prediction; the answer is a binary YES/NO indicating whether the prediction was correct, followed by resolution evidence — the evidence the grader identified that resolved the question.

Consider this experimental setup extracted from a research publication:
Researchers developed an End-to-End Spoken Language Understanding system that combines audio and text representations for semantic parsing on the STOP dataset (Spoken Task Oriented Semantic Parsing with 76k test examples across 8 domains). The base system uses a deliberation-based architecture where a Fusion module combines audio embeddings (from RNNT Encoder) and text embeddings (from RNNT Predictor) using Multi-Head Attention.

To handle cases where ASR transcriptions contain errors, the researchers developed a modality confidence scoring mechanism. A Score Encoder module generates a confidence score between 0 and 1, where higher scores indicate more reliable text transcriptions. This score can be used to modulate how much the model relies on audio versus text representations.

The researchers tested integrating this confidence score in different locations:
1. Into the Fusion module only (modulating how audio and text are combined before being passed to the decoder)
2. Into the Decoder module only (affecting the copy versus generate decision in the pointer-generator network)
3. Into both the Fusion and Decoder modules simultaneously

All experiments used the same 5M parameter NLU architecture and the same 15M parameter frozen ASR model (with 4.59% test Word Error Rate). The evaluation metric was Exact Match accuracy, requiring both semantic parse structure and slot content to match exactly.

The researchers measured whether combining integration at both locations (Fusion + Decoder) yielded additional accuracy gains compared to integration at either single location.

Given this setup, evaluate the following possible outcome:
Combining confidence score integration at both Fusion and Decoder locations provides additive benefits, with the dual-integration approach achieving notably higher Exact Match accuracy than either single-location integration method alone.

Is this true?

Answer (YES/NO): NO